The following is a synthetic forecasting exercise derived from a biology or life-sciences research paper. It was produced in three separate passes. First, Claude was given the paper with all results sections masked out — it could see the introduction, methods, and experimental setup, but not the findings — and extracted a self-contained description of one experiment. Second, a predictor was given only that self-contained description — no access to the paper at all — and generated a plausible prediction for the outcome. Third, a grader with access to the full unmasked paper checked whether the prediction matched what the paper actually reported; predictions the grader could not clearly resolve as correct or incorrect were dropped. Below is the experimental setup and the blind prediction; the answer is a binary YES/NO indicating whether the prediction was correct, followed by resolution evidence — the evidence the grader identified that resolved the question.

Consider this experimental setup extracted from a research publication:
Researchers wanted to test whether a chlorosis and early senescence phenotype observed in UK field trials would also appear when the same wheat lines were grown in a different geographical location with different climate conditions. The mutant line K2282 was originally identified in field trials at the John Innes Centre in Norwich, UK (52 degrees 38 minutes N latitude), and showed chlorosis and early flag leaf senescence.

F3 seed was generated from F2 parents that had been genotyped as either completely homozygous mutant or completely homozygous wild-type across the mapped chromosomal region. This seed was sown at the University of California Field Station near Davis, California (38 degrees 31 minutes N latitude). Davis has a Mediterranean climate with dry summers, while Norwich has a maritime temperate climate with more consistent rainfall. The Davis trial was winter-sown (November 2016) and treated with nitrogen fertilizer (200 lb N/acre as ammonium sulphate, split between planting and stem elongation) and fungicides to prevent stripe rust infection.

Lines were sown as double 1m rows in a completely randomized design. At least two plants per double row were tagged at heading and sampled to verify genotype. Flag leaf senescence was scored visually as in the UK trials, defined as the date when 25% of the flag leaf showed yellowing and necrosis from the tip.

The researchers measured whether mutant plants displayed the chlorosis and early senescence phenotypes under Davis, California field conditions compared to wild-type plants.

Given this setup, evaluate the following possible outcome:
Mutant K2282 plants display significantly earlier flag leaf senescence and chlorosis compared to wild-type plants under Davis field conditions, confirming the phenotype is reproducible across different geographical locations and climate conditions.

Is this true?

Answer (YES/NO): NO